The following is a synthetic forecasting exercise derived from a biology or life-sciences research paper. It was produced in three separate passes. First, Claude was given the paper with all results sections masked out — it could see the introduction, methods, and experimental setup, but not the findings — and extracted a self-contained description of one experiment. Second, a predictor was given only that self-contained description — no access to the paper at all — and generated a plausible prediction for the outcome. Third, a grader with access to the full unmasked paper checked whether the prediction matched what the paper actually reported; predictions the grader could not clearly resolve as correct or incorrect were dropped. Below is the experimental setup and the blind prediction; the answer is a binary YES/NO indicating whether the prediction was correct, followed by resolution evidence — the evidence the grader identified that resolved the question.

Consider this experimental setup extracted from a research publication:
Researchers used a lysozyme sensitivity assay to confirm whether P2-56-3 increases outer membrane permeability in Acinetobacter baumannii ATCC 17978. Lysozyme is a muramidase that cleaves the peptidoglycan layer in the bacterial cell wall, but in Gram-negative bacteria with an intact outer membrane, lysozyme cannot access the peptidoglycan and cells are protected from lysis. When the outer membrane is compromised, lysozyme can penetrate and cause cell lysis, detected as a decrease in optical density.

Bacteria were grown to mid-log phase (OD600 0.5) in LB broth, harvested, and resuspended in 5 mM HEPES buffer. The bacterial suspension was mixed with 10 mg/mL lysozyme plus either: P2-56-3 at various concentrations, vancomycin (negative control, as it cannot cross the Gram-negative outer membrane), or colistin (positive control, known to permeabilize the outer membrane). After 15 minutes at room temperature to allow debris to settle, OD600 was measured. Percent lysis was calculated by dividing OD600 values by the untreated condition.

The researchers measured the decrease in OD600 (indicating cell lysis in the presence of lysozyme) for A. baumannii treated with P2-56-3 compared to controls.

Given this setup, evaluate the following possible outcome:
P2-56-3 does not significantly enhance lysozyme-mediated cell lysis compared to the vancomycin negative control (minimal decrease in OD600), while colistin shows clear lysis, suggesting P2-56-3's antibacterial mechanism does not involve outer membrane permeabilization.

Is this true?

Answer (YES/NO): NO